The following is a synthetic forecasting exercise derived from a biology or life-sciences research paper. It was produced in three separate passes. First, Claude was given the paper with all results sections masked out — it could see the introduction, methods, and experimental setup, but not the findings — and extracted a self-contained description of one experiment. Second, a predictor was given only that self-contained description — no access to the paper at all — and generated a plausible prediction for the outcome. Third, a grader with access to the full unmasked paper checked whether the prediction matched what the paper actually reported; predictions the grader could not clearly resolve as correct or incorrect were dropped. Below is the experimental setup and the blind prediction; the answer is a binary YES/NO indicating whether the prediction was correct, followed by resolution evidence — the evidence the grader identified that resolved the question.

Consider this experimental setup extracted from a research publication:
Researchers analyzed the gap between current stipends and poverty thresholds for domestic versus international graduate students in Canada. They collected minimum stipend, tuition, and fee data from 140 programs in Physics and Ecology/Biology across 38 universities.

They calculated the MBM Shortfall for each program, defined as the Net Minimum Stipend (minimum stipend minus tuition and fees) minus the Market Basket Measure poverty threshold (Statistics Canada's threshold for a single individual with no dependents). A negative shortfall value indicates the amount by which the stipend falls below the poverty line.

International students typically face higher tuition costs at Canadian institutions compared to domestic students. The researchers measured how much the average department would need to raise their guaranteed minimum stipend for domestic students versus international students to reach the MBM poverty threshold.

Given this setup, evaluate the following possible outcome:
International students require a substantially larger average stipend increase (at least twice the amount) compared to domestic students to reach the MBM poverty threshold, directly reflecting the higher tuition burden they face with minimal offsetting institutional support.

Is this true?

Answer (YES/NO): NO